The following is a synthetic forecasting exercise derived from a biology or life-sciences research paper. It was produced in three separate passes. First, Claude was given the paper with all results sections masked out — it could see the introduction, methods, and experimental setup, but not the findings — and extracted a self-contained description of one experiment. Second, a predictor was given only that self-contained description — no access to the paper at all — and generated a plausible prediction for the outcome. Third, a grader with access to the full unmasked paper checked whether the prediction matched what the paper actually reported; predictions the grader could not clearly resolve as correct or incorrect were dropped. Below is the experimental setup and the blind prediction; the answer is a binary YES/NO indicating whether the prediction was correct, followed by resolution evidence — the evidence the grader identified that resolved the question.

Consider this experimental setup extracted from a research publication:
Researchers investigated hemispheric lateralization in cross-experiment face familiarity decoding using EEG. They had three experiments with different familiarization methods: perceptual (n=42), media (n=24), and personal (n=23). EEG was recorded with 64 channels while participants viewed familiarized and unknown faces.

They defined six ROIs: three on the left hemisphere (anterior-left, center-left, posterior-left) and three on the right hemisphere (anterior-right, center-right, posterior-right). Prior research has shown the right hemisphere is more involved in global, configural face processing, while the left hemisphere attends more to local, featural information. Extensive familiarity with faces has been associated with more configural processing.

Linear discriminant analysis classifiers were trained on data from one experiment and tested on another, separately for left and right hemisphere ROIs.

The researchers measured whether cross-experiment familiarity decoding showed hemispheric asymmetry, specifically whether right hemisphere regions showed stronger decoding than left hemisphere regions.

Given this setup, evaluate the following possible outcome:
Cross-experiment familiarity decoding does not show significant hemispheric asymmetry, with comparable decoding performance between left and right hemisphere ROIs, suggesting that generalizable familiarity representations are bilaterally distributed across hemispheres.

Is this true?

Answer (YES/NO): NO